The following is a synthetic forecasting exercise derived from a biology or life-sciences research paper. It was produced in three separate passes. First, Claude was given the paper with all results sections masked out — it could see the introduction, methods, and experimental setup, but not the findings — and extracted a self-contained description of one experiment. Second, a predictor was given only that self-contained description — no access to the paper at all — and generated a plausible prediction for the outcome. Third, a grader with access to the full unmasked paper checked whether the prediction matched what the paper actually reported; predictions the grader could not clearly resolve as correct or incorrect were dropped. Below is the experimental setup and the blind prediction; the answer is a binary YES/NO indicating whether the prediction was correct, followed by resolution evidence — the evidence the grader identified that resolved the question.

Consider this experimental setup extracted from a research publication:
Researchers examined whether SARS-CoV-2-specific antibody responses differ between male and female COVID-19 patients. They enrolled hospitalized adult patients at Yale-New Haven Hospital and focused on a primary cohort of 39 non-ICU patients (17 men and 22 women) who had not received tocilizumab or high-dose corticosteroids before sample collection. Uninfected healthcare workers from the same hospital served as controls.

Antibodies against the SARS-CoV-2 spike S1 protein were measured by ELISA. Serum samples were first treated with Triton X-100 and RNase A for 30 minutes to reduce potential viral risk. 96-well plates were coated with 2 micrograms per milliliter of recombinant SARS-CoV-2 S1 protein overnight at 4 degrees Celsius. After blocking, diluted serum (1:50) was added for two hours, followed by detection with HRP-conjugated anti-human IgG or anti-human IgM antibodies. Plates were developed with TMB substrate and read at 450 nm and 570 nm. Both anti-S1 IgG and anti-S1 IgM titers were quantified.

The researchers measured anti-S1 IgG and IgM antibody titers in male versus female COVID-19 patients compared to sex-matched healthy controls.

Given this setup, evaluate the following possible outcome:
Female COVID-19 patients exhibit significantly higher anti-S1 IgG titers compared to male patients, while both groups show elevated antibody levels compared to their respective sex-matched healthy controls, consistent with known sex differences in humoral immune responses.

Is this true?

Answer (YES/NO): NO